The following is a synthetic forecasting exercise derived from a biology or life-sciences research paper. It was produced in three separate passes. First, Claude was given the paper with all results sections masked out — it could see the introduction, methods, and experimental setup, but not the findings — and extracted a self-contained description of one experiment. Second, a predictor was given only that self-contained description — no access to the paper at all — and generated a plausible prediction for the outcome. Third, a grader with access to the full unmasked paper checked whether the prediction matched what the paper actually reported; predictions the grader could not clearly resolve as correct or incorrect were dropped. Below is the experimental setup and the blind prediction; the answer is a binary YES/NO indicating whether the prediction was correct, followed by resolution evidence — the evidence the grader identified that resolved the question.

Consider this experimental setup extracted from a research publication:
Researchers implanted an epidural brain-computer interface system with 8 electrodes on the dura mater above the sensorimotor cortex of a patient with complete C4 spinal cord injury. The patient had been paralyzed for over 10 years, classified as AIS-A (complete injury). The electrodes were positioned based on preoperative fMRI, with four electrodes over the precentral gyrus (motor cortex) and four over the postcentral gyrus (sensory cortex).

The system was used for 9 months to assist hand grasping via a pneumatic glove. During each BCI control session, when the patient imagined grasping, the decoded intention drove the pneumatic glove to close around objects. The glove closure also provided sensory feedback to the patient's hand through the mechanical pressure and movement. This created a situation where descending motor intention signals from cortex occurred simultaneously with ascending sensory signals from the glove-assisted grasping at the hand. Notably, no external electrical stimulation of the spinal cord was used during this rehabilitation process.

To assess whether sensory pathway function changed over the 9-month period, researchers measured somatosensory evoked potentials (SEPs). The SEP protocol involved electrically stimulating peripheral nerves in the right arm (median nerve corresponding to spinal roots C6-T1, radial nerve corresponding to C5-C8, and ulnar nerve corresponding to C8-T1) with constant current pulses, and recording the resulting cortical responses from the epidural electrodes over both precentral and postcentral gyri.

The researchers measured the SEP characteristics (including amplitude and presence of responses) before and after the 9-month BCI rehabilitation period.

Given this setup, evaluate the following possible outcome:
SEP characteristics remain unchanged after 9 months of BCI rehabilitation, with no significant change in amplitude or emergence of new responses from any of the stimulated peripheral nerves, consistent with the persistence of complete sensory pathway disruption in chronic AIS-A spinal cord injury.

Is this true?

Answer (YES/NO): NO